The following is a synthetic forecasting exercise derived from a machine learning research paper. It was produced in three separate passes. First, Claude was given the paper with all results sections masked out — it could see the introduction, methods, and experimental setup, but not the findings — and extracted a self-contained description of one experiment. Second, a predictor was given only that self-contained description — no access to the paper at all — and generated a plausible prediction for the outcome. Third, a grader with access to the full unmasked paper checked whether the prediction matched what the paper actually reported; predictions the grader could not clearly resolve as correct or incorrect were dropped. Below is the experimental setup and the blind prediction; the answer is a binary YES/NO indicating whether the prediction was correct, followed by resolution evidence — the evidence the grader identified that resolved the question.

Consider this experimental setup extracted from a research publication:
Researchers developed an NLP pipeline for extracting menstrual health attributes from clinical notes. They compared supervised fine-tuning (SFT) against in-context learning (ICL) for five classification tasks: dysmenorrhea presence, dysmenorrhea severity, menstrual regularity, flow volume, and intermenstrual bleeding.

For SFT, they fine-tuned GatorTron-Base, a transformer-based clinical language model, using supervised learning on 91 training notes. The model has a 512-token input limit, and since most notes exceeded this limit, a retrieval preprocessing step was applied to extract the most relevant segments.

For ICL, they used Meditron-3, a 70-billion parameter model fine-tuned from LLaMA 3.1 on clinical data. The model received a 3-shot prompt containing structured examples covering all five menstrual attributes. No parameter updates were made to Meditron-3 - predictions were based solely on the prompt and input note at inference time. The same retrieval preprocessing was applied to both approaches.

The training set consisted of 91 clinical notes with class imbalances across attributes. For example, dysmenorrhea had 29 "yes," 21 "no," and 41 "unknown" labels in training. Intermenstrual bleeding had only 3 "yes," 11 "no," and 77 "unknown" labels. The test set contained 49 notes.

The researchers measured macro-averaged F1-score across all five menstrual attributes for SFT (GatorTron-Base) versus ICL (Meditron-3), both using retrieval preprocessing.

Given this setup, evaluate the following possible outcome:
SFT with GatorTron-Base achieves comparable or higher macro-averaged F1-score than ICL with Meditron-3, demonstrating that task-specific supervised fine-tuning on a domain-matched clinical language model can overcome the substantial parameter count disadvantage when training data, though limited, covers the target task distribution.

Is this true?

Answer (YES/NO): NO